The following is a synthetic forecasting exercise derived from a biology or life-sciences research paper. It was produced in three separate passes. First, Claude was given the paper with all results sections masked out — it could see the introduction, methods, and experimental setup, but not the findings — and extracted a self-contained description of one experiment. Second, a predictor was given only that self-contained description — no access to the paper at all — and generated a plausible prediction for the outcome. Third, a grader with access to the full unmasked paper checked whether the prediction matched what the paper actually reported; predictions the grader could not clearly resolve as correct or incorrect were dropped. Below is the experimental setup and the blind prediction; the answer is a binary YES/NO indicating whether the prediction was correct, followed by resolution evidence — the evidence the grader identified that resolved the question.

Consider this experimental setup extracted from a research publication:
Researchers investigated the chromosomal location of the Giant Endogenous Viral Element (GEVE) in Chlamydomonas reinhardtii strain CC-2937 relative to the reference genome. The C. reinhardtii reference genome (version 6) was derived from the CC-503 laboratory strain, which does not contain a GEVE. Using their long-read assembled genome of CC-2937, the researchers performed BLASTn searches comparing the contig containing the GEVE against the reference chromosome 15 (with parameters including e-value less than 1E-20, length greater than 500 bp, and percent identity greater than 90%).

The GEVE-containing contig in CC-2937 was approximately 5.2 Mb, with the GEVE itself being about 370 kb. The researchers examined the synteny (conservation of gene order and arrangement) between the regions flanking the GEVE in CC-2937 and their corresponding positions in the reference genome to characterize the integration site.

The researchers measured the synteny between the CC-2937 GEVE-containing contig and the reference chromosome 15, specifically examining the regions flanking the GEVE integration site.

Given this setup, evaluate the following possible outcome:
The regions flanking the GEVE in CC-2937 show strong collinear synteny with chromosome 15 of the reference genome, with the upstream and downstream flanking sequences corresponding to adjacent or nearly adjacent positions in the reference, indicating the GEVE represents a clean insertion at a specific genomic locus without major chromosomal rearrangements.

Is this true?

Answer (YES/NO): YES